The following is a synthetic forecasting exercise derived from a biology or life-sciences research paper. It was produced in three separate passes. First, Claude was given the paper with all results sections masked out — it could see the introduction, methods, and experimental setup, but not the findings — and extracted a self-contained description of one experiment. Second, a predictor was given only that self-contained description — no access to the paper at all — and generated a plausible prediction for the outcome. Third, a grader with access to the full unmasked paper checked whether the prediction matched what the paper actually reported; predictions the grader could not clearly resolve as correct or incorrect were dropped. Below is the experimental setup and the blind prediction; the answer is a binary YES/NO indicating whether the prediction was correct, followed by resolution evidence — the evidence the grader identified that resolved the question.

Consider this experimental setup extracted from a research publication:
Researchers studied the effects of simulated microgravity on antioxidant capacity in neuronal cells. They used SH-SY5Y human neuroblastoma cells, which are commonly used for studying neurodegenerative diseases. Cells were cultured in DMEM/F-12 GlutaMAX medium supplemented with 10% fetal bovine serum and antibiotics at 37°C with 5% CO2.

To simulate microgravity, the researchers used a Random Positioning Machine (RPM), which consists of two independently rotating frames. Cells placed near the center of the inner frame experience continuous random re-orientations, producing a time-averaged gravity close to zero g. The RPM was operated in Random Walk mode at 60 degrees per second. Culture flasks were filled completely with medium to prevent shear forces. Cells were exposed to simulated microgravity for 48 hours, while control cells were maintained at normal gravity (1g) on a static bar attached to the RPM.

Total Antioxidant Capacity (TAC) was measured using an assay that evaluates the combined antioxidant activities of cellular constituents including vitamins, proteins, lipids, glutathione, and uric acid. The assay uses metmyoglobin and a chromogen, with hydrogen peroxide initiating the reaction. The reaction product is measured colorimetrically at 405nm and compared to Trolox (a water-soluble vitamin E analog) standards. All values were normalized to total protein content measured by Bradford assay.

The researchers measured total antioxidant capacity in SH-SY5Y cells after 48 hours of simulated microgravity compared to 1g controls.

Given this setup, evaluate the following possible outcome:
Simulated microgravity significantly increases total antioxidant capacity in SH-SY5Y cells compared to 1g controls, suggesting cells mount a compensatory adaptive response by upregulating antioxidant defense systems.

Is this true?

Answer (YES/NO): NO